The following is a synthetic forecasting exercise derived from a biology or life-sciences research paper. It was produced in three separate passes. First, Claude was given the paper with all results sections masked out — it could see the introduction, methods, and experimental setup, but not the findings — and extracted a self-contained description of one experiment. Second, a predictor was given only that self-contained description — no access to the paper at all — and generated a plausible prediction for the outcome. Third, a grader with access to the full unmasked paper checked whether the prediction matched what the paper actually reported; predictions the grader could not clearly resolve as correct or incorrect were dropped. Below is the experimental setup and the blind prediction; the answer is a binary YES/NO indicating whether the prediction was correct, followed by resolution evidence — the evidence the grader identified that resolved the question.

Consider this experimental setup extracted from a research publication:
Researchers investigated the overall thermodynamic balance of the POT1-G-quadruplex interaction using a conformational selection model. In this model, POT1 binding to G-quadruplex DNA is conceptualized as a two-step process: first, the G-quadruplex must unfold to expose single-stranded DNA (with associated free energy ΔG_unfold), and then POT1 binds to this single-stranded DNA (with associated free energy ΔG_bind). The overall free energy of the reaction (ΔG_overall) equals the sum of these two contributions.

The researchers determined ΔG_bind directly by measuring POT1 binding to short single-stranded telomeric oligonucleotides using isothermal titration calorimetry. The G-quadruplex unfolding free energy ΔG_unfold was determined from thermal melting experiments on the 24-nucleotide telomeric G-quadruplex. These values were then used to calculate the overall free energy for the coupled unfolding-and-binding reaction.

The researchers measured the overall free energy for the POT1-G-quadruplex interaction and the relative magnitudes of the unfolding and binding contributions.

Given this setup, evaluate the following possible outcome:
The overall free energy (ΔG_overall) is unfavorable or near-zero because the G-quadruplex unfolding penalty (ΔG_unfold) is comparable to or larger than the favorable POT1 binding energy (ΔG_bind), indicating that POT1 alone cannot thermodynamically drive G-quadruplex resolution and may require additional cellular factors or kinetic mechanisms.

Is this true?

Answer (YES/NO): NO